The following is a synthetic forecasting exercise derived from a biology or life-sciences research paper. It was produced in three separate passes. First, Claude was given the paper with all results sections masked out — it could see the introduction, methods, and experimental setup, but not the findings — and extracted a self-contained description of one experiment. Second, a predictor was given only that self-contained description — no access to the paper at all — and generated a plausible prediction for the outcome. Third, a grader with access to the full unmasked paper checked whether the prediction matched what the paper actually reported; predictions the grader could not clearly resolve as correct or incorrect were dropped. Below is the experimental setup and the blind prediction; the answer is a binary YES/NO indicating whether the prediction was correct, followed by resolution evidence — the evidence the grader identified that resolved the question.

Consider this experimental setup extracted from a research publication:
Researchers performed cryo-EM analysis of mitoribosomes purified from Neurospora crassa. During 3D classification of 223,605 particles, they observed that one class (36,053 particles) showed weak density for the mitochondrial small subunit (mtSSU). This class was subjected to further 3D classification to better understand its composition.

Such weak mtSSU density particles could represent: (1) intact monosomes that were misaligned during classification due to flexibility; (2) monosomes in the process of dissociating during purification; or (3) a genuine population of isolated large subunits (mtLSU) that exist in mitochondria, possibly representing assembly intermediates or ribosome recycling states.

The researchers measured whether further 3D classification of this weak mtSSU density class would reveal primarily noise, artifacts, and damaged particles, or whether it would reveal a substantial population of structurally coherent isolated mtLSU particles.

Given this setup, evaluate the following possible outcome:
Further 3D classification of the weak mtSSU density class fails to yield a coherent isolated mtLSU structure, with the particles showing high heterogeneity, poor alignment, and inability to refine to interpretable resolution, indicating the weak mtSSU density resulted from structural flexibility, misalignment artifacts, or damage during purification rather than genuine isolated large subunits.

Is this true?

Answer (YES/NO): NO